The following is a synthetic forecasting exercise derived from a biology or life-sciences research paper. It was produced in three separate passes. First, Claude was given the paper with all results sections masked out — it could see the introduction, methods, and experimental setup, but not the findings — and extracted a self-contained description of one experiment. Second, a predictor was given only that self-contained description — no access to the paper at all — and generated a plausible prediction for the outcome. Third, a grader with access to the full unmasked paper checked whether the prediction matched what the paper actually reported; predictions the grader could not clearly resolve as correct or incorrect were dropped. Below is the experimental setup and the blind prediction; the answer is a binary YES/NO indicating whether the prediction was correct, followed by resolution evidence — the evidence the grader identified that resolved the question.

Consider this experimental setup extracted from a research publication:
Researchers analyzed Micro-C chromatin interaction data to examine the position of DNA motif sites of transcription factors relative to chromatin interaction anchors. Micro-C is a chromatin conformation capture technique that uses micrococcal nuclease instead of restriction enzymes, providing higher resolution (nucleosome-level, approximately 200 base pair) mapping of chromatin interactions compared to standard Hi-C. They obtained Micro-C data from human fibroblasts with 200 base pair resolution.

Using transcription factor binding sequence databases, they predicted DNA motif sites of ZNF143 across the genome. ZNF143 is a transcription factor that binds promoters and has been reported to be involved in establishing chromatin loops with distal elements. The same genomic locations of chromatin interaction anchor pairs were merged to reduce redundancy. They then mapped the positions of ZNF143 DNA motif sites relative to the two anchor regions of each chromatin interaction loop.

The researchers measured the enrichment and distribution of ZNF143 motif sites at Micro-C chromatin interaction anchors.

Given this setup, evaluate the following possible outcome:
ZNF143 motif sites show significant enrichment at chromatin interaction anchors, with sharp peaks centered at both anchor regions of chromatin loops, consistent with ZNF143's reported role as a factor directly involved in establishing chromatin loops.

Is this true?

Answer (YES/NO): NO